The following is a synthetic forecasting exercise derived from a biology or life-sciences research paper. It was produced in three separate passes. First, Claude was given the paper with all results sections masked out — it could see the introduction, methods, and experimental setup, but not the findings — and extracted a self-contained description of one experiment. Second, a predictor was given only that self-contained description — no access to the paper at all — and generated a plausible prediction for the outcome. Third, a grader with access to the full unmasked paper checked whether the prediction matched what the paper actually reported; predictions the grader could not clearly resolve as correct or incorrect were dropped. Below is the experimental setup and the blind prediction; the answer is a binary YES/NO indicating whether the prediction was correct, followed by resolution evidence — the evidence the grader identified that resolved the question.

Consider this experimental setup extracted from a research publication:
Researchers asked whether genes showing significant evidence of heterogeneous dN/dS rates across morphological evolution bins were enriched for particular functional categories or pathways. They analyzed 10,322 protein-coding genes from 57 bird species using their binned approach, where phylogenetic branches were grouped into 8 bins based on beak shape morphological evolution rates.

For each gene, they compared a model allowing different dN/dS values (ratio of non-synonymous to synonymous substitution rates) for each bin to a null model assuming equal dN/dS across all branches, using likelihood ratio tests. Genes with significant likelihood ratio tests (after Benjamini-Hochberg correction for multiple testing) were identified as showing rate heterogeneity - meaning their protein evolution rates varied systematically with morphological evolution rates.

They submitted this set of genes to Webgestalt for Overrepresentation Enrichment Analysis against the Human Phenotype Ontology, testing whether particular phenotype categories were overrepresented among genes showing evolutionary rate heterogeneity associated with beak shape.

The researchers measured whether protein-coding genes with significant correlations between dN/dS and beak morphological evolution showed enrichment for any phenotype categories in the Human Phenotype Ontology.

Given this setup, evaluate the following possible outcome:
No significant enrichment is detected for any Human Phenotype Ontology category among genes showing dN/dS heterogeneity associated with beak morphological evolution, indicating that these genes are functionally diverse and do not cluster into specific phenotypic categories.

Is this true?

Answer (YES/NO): NO